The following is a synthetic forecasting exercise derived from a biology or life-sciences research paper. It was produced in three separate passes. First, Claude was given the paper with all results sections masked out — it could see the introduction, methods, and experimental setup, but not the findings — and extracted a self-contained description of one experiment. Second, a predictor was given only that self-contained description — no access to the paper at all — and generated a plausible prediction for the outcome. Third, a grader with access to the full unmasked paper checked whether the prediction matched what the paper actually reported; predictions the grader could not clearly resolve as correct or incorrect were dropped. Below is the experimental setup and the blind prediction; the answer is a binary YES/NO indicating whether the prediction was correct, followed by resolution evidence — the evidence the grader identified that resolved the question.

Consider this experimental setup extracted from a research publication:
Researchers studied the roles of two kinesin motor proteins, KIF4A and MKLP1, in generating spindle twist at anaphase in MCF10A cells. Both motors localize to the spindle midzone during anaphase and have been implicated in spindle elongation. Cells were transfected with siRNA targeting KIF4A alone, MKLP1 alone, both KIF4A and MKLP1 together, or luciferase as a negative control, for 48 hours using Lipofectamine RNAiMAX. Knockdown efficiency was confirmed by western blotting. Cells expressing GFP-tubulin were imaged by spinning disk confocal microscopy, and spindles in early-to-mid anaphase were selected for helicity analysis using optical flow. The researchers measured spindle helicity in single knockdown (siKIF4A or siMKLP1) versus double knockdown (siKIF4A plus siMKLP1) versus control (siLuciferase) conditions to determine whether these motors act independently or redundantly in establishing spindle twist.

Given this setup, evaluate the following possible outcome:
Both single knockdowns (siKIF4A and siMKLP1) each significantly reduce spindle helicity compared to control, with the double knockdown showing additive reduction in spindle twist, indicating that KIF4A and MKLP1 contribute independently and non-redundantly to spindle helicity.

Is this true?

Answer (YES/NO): NO